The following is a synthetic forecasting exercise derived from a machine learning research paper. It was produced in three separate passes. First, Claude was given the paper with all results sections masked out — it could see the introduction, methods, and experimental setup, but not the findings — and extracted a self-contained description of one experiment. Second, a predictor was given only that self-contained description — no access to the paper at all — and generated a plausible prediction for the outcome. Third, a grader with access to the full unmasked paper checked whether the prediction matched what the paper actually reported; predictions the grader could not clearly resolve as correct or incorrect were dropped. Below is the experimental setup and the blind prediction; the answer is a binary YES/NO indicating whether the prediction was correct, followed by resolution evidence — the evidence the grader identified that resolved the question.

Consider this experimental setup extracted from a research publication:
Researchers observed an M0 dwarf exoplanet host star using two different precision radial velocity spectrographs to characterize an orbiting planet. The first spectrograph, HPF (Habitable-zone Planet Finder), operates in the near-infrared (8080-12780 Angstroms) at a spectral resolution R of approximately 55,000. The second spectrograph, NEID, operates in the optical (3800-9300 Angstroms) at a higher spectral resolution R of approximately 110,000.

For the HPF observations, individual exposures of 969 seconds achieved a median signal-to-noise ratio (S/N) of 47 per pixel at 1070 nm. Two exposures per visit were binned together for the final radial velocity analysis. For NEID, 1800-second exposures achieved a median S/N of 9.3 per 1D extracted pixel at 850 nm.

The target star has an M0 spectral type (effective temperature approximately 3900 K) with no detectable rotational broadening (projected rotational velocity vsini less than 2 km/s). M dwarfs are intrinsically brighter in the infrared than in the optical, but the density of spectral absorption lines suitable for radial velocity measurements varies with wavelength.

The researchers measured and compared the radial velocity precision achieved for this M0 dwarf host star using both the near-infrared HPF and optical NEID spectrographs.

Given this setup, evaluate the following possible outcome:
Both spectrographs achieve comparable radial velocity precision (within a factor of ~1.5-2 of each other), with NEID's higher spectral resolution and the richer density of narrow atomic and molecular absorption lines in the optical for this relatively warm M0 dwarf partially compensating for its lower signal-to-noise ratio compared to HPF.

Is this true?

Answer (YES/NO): NO